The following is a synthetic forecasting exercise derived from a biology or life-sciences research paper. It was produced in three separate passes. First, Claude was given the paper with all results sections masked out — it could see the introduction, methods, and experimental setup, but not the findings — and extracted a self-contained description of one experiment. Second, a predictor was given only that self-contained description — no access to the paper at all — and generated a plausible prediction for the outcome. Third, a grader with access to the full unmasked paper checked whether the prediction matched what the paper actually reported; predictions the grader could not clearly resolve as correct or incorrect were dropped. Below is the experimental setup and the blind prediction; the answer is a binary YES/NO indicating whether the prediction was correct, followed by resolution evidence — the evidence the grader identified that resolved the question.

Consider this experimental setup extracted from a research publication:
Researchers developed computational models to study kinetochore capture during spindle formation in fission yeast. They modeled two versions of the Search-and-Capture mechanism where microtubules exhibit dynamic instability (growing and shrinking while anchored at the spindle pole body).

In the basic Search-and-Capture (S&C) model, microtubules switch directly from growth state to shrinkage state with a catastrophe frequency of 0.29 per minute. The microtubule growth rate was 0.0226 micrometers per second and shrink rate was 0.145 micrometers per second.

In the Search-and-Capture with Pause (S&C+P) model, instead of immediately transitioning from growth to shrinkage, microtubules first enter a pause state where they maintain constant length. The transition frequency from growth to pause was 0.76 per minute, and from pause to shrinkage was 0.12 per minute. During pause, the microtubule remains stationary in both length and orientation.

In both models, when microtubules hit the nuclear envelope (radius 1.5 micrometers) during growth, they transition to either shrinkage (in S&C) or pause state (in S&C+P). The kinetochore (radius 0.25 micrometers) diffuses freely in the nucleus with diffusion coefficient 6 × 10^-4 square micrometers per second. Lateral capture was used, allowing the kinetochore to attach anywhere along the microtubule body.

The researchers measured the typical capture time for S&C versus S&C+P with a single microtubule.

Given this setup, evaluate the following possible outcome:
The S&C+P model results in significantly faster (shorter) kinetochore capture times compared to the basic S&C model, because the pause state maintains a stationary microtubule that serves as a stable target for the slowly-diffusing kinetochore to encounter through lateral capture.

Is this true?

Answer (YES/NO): NO